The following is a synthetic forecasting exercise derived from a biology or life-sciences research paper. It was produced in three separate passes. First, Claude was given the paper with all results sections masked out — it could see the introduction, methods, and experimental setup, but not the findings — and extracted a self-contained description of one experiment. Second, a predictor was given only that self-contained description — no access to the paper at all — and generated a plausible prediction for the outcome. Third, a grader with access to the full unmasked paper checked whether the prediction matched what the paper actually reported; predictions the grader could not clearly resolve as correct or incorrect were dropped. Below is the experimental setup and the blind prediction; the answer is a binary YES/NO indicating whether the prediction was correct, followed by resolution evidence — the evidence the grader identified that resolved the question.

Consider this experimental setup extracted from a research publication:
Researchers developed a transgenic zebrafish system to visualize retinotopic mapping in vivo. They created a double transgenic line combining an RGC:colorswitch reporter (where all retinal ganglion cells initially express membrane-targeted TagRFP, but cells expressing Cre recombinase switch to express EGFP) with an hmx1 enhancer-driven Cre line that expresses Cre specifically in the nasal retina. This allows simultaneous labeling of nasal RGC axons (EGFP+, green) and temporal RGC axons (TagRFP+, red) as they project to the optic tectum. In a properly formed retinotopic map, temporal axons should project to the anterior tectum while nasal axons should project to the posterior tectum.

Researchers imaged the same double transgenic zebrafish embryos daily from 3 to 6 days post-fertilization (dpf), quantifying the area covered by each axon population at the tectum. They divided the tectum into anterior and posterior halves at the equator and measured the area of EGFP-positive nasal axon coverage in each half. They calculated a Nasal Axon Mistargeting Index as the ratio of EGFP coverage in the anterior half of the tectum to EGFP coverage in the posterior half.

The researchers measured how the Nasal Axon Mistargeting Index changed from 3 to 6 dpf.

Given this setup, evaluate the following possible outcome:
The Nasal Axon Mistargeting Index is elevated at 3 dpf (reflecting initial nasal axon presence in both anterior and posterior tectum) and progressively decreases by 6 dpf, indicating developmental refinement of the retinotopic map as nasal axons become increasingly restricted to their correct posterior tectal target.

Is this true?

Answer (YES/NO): YES